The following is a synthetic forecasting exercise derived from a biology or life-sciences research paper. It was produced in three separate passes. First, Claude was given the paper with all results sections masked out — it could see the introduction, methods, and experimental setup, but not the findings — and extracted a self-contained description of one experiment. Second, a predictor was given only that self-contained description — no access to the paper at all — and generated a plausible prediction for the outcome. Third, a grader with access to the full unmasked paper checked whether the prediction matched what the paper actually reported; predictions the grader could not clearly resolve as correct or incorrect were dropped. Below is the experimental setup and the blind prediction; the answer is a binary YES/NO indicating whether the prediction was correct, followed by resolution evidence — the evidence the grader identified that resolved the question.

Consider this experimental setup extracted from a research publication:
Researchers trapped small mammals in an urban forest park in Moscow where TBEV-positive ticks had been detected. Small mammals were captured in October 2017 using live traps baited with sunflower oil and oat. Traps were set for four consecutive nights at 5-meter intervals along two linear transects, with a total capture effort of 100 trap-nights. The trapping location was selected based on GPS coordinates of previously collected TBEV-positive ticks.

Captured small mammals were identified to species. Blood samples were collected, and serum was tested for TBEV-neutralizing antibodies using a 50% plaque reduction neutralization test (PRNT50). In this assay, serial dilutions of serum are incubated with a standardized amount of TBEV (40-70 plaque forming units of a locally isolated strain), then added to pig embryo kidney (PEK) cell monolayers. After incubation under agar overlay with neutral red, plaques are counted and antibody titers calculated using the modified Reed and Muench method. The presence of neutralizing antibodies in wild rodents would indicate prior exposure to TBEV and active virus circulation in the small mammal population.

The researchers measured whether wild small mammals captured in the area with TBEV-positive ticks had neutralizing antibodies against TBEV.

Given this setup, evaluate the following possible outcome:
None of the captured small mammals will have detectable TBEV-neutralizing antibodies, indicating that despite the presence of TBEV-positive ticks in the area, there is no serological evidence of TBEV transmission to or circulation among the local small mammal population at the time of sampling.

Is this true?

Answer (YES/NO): NO